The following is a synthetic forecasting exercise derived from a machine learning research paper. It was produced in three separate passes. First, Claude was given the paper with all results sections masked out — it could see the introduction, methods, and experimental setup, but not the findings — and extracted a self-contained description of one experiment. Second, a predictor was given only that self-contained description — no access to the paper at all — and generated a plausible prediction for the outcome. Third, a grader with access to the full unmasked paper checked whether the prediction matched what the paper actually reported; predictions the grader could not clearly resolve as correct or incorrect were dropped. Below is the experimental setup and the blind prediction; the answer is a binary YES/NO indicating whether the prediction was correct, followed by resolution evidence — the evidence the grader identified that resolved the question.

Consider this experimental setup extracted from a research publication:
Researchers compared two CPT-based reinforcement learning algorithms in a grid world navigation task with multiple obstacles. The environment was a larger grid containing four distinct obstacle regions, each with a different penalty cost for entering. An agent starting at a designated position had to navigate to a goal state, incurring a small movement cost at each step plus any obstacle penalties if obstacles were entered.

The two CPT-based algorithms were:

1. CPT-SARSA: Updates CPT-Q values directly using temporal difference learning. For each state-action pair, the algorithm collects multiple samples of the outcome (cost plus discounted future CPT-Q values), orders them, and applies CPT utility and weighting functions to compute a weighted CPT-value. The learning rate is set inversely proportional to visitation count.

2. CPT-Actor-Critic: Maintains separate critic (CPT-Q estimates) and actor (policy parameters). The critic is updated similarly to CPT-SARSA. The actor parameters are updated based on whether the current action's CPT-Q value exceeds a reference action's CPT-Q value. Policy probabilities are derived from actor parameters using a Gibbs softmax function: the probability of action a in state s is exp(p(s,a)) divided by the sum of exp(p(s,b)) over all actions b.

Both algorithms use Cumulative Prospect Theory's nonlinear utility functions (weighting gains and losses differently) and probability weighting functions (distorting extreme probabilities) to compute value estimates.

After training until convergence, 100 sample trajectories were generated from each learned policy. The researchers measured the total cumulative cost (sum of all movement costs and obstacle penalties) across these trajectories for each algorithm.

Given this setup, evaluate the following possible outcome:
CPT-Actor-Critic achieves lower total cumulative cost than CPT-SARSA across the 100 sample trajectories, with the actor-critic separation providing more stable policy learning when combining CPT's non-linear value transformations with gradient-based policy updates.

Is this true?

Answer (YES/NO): NO